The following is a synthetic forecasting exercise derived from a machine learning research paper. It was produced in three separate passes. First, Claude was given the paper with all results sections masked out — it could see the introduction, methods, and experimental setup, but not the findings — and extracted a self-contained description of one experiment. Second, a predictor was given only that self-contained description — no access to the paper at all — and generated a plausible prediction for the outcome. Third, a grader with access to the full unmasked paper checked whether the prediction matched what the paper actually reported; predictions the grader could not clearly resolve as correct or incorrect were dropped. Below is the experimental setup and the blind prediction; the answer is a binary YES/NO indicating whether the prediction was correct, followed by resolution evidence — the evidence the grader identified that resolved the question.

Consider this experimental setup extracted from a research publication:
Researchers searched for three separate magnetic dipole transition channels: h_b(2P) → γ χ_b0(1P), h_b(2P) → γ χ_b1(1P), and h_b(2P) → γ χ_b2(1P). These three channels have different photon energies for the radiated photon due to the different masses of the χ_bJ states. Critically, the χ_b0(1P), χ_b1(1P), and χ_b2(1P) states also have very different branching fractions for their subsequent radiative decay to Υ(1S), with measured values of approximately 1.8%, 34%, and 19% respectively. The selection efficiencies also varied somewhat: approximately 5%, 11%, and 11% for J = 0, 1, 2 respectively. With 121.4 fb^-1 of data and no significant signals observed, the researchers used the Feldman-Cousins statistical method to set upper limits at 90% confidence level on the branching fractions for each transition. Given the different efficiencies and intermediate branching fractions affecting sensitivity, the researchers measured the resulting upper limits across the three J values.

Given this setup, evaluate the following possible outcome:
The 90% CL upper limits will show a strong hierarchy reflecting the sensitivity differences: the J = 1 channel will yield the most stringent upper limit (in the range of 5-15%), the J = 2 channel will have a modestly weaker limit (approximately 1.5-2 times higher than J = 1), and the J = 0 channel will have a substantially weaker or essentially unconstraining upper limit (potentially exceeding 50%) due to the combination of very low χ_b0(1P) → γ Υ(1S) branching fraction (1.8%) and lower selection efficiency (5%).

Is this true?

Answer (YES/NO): NO